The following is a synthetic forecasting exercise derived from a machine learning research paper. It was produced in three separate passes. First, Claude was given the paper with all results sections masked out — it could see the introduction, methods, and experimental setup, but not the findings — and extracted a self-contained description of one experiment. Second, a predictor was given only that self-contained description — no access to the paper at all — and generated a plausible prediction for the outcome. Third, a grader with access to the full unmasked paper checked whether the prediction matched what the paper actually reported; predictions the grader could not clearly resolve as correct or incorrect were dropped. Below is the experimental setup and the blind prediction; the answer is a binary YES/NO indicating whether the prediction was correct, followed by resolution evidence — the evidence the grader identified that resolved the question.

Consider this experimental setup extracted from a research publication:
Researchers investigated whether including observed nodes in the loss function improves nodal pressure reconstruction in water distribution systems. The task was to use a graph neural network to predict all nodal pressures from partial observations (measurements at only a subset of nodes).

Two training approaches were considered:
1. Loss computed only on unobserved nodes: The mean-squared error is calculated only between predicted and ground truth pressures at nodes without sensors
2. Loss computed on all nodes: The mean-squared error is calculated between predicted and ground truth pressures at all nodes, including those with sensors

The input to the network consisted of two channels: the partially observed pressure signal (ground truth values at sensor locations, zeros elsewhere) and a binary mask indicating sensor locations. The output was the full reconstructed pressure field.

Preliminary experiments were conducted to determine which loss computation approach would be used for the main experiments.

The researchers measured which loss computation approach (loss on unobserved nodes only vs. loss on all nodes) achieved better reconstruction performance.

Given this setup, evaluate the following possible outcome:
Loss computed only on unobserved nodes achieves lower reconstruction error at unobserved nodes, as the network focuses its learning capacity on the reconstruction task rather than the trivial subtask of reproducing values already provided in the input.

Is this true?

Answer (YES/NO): NO